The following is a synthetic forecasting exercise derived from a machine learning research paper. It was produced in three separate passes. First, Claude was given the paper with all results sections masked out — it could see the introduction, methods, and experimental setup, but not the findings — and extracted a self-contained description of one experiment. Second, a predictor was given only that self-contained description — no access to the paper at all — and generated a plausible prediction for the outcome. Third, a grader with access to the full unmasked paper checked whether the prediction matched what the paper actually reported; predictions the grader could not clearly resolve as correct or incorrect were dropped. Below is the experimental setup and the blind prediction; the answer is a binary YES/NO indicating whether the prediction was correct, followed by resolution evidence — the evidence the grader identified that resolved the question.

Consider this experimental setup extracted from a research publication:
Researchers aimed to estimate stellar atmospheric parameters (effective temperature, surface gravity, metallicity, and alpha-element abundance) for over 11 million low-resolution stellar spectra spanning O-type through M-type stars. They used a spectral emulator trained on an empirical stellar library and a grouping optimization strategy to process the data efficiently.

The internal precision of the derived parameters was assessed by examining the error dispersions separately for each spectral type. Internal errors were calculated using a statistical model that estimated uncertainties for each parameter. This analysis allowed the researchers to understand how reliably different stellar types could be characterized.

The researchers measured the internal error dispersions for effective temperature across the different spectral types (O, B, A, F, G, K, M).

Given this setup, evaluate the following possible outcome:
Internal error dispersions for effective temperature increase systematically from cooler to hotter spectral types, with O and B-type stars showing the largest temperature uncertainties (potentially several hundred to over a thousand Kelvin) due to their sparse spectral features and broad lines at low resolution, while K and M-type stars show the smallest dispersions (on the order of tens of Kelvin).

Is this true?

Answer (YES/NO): NO